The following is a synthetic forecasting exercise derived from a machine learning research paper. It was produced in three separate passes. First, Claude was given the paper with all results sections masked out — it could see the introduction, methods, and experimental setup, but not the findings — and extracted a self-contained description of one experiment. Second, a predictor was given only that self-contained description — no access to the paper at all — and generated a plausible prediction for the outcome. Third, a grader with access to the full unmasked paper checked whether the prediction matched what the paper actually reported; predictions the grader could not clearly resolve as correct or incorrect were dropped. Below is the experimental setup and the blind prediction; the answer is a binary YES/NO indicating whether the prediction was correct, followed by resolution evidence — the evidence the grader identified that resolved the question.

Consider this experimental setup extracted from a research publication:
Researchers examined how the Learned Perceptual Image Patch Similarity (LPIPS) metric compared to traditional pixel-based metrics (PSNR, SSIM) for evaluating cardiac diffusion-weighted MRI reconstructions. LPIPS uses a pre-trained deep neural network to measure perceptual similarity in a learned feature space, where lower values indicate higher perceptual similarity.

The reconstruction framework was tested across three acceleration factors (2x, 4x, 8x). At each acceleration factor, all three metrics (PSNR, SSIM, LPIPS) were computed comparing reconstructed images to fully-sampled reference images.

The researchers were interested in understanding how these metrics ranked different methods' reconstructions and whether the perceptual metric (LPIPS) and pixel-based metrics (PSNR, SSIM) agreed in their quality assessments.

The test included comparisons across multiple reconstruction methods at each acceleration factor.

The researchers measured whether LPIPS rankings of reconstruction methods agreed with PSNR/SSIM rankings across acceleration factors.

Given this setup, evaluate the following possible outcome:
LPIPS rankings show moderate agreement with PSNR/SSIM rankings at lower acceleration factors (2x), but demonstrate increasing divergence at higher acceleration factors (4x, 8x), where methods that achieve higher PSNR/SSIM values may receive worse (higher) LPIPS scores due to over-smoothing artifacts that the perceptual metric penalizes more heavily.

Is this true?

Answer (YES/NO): NO